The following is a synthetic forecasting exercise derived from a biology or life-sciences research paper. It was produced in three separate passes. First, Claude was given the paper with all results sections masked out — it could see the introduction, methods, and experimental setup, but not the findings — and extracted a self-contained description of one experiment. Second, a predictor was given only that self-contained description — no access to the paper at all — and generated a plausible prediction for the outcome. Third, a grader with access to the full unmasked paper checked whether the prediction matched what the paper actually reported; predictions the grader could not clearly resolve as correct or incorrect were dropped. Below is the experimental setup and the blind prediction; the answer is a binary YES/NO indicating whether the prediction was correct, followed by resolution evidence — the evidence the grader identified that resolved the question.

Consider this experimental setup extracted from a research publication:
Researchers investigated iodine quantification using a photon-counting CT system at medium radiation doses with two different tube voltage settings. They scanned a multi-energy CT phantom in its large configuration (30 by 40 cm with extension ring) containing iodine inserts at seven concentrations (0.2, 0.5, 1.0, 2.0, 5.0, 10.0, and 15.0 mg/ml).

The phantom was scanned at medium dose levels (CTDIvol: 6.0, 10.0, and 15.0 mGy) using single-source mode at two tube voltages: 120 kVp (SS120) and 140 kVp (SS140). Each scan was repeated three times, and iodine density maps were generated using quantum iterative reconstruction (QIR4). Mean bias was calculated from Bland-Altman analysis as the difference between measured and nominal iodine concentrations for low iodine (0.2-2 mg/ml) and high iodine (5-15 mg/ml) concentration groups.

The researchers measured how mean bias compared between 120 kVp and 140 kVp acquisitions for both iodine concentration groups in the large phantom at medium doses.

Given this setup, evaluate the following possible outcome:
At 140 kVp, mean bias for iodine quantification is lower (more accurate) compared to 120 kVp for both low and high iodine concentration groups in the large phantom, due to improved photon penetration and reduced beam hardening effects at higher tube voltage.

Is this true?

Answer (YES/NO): NO